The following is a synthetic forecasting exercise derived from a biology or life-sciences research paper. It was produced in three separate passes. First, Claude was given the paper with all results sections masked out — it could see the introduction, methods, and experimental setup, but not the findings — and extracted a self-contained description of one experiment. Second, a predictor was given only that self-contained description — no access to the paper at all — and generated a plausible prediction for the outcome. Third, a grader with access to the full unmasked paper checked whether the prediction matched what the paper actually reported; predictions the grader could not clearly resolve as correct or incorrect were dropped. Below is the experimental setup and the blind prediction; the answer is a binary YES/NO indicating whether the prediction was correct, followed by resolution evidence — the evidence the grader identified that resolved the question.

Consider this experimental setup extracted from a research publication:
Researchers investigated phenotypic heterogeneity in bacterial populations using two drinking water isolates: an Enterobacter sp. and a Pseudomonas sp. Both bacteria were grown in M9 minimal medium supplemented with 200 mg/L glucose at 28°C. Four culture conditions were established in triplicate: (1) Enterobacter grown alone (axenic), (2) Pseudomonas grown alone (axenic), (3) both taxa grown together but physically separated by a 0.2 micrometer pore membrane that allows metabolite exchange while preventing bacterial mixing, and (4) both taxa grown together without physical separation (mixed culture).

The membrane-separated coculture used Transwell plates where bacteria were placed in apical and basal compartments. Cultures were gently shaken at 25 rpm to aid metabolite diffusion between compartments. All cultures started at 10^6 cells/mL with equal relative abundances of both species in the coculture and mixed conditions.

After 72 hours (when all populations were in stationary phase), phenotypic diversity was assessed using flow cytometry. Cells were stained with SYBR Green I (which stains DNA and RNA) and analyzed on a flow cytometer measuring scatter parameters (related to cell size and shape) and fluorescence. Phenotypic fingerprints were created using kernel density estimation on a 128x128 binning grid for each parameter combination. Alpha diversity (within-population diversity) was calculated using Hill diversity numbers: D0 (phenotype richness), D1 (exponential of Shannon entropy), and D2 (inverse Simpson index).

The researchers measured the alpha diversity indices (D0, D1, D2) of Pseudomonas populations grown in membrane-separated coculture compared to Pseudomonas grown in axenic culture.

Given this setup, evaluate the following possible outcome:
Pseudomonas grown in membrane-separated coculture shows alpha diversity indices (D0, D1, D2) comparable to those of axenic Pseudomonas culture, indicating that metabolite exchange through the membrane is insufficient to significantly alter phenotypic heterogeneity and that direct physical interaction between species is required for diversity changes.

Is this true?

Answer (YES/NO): NO